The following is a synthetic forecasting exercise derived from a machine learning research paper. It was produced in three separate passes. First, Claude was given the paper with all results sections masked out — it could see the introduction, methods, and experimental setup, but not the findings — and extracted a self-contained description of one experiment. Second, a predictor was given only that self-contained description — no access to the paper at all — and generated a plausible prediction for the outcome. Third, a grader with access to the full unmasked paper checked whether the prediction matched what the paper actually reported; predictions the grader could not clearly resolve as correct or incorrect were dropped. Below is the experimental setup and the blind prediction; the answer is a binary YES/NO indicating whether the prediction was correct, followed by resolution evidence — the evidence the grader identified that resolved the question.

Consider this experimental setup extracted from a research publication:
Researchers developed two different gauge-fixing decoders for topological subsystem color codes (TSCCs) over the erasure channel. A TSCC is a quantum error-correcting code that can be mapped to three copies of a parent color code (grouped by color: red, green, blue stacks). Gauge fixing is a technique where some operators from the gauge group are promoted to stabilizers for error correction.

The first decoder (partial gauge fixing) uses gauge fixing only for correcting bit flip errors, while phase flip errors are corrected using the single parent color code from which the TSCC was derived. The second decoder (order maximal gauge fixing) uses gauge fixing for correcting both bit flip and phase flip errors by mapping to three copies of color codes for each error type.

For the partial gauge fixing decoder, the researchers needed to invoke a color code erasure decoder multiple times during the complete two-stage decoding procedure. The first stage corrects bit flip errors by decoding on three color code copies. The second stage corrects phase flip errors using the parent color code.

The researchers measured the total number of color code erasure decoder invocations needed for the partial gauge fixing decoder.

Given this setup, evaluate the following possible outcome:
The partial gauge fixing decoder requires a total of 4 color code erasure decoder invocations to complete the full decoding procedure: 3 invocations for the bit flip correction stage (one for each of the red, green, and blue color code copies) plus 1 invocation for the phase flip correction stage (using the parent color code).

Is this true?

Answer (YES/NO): YES